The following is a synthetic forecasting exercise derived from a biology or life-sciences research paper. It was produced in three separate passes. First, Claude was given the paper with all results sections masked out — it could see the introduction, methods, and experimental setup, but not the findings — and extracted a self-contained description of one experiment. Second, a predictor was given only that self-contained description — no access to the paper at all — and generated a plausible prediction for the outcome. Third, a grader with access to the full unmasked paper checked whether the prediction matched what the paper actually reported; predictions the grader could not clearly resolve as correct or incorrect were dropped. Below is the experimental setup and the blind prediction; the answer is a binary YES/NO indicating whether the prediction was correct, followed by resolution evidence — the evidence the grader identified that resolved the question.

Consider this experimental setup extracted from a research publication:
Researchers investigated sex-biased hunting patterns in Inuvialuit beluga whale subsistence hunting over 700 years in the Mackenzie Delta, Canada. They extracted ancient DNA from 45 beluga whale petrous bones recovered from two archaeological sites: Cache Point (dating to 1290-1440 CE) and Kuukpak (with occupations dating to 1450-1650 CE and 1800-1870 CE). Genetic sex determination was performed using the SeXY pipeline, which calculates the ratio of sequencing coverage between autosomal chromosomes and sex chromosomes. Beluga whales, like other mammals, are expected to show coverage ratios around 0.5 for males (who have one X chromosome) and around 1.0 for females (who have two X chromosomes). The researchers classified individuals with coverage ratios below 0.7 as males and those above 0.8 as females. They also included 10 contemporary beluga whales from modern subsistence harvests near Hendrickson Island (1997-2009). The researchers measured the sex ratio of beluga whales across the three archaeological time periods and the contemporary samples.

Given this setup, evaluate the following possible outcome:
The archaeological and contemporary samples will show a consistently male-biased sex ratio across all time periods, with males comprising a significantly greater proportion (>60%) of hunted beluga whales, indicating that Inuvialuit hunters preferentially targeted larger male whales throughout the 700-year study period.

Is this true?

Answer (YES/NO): NO